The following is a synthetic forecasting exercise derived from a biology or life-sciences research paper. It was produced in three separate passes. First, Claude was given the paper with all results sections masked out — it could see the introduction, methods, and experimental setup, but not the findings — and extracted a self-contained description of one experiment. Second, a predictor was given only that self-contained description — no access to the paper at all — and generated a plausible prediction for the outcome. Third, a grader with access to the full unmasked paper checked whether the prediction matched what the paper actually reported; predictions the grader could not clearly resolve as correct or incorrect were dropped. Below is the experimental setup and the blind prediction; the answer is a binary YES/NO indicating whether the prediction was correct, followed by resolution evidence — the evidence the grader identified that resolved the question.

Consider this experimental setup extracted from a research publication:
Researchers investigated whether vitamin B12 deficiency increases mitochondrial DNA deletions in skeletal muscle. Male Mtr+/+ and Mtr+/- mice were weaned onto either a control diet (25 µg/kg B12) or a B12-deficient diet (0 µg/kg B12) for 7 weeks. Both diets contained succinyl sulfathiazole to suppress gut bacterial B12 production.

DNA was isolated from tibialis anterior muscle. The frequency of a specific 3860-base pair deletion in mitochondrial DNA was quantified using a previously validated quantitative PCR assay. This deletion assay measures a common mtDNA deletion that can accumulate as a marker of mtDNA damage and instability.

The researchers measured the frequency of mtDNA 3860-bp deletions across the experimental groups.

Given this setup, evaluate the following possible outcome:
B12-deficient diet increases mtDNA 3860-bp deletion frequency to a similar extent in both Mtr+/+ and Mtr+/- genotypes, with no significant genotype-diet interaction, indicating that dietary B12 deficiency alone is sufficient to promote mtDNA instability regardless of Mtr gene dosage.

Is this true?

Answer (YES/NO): NO